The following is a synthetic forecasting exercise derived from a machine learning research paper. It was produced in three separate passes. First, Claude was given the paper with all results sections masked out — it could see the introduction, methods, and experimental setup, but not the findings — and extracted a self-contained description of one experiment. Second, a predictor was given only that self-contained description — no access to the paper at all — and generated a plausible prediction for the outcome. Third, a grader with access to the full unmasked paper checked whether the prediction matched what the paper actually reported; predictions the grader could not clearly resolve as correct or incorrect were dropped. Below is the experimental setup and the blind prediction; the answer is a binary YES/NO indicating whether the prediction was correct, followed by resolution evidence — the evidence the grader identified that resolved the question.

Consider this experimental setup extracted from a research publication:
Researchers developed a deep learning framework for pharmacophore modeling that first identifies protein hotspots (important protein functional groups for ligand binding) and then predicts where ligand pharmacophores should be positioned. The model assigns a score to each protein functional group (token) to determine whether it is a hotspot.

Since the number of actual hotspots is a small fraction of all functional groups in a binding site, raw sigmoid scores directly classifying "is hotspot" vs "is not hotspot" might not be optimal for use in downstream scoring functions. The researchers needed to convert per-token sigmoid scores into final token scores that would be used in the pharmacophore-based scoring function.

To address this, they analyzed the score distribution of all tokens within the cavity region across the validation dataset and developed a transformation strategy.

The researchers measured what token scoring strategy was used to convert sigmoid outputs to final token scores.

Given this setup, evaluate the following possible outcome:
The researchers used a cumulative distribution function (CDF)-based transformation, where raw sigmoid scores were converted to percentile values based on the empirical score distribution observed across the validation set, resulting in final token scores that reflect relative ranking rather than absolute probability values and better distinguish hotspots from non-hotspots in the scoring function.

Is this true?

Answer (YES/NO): YES